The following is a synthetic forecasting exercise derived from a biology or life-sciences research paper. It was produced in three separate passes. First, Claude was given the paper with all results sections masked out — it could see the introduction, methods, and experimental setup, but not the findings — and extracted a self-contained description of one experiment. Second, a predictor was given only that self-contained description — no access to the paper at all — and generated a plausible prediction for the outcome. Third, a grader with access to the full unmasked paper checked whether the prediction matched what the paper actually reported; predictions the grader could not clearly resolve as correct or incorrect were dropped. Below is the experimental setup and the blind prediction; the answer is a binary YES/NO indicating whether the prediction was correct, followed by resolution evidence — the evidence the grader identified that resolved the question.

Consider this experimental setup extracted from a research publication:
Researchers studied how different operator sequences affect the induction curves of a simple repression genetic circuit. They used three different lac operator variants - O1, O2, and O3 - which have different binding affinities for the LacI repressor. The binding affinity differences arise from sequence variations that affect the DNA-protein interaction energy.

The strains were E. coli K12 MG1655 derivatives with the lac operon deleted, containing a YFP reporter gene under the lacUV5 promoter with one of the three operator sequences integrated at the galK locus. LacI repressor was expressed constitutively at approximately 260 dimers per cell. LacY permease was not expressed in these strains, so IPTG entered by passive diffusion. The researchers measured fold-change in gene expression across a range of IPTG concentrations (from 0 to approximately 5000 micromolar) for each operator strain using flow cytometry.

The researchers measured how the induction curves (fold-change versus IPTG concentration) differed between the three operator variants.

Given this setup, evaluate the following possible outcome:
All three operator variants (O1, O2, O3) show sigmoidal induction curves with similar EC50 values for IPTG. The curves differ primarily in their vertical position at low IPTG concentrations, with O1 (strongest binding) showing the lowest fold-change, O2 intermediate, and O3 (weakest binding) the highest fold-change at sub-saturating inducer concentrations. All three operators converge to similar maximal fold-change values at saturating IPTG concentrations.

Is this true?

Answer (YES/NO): NO